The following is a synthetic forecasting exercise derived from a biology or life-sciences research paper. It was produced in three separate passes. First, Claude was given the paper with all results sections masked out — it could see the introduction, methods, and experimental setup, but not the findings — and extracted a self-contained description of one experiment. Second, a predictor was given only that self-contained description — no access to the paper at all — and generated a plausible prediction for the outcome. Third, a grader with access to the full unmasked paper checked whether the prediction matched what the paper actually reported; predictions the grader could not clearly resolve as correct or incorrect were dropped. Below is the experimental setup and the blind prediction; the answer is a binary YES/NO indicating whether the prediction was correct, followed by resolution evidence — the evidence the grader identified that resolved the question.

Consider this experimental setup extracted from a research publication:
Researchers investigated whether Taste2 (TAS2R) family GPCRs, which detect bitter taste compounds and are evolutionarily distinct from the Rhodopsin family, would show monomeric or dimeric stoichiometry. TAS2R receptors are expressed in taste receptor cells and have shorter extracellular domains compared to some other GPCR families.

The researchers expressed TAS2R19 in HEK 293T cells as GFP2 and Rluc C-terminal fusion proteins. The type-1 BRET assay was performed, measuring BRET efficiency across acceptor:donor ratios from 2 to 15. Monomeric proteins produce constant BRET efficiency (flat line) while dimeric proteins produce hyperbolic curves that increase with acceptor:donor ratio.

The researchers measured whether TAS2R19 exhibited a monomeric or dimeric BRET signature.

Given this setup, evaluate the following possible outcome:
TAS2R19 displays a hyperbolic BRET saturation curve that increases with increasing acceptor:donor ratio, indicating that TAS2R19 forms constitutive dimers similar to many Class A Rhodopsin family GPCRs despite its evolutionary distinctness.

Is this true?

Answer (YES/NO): NO